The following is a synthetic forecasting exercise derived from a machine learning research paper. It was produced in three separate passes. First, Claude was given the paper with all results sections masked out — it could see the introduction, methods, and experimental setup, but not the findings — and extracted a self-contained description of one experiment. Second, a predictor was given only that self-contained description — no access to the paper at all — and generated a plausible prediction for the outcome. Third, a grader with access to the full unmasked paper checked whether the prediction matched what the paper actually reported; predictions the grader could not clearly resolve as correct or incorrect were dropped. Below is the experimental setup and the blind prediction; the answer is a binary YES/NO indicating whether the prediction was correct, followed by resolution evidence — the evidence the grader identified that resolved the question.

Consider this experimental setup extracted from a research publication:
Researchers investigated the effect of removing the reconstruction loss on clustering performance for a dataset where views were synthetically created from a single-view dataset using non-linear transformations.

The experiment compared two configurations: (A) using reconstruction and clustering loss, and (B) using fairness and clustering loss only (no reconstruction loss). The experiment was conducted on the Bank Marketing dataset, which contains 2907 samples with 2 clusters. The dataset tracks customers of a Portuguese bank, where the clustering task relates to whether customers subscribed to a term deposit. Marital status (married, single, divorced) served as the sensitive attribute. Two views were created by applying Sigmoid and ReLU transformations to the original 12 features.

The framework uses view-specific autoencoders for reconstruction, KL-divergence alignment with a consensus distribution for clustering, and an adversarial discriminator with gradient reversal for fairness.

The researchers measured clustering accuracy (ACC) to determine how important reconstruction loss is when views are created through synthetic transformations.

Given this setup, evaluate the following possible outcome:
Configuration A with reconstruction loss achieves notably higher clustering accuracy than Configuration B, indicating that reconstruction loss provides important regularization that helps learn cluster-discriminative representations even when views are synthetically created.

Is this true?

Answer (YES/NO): YES